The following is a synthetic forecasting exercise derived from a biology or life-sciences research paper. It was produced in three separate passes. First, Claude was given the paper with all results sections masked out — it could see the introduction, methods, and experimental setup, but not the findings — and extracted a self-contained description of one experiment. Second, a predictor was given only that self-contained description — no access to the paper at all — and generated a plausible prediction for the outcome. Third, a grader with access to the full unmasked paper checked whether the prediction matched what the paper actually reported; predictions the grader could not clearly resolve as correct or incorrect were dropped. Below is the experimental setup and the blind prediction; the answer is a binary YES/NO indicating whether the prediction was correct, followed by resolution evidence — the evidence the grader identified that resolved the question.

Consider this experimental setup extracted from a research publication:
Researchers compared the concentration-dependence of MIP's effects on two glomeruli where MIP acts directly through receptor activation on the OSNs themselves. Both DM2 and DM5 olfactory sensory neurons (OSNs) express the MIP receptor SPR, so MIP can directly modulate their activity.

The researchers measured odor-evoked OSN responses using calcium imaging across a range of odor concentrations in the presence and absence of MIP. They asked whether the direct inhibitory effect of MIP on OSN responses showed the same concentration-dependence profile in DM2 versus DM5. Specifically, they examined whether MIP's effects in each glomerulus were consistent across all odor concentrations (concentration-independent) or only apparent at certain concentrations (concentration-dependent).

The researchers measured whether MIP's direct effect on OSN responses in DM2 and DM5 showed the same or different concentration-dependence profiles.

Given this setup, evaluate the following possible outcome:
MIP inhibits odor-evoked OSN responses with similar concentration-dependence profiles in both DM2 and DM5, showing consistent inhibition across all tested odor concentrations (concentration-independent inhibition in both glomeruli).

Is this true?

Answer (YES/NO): NO